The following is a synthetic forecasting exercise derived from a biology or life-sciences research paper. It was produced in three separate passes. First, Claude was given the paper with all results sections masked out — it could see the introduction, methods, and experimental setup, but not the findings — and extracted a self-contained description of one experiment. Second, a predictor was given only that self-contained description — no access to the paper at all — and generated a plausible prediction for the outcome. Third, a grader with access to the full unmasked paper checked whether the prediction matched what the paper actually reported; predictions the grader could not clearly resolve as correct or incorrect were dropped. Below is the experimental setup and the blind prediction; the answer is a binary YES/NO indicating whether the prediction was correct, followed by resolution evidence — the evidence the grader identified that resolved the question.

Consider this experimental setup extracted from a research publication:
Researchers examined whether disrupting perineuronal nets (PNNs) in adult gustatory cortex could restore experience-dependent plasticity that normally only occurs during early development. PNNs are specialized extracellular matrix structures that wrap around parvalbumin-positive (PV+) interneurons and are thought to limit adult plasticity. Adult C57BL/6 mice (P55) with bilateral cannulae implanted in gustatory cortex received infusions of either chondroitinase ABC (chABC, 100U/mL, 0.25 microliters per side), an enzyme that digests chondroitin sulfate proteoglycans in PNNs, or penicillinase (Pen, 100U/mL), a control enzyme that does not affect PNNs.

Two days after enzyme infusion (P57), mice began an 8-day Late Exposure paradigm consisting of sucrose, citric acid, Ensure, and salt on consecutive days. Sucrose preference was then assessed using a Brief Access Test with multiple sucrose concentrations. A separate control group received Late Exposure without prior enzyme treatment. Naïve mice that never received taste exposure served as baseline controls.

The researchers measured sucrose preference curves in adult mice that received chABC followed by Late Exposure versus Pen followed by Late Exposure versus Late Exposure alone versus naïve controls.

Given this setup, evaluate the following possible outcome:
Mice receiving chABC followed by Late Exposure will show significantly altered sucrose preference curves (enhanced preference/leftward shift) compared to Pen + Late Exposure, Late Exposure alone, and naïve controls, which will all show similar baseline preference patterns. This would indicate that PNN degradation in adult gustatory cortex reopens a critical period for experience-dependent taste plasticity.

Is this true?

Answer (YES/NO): YES